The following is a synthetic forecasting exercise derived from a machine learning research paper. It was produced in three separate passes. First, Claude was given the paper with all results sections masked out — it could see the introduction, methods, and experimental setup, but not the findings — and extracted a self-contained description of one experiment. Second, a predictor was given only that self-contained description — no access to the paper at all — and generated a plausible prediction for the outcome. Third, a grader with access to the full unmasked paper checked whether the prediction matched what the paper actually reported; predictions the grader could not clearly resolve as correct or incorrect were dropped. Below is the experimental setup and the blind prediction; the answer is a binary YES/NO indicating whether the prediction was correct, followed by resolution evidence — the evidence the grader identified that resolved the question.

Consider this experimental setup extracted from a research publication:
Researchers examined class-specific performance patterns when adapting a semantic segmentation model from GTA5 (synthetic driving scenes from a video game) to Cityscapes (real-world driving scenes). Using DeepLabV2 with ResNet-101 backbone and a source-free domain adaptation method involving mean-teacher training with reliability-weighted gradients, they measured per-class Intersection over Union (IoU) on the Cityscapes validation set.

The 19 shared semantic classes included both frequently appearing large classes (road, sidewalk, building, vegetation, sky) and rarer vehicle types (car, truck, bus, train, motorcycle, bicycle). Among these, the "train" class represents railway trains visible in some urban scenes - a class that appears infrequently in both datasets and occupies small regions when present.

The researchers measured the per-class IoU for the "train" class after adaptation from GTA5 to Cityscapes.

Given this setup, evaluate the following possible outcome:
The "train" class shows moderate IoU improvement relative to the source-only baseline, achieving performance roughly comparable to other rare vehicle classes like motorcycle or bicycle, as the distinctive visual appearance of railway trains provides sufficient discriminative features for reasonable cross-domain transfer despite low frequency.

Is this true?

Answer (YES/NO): NO